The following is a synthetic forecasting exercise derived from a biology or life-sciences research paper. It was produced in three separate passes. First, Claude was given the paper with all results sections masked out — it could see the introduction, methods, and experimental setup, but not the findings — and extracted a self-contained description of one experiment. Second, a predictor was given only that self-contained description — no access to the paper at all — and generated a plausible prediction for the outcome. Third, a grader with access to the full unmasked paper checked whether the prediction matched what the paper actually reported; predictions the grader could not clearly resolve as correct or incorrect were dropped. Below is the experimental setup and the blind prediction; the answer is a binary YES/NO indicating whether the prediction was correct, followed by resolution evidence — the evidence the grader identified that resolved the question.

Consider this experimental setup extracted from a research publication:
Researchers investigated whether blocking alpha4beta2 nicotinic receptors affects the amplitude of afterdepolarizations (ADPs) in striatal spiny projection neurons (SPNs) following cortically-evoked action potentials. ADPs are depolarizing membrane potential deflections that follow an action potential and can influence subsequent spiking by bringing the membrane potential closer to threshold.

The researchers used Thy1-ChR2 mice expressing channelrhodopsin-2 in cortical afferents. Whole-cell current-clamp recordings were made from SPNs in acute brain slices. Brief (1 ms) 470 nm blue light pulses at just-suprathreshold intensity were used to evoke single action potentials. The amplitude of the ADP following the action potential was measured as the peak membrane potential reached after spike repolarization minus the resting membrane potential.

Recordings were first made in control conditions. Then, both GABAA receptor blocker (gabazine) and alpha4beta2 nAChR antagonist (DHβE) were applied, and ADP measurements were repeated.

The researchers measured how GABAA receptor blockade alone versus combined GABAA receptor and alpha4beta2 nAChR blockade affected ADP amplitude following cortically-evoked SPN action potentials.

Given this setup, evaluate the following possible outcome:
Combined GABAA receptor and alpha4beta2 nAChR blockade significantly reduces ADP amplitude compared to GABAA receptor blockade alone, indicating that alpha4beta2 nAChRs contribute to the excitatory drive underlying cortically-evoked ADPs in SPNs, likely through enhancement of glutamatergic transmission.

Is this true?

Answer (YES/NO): NO